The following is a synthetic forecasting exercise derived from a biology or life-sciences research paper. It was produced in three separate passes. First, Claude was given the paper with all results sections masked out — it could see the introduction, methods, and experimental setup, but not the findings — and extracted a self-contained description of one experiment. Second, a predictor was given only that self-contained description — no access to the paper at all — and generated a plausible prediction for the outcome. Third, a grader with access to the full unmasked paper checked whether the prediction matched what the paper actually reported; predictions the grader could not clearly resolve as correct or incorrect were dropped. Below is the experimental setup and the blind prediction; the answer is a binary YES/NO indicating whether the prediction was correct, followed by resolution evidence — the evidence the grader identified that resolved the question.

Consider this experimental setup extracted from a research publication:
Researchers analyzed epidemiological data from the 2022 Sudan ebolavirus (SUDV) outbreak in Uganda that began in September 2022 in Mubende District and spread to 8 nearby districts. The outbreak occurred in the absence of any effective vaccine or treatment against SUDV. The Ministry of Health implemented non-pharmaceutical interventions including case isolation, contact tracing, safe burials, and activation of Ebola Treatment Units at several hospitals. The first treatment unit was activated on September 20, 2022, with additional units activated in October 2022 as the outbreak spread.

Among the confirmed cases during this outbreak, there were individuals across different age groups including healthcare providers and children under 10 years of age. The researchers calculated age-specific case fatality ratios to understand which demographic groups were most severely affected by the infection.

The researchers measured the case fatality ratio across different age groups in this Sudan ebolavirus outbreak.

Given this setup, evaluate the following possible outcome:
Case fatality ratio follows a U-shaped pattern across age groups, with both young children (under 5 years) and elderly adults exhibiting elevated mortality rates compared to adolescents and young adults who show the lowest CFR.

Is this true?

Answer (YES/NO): NO